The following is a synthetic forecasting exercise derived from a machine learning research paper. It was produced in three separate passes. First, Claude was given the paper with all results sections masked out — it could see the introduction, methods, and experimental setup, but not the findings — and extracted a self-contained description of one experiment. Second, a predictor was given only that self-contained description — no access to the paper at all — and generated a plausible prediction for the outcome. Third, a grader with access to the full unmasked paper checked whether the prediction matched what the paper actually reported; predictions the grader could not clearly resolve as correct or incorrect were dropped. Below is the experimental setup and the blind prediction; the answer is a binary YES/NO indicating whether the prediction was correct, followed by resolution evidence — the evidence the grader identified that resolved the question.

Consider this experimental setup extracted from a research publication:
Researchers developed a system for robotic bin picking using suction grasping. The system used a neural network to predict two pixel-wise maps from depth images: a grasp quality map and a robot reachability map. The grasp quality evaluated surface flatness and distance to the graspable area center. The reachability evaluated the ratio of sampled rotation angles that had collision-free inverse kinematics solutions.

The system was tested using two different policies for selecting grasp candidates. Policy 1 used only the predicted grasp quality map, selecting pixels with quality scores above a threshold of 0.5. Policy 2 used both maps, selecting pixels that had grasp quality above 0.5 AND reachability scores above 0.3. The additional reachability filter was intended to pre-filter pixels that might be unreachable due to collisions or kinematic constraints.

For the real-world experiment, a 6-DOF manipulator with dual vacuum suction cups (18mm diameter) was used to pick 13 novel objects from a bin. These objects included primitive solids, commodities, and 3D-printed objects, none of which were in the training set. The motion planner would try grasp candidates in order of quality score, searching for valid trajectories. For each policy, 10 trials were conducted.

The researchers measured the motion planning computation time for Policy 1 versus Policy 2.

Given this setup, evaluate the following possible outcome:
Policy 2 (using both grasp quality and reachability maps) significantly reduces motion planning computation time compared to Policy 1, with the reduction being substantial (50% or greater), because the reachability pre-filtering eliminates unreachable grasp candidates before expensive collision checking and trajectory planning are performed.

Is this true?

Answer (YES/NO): NO